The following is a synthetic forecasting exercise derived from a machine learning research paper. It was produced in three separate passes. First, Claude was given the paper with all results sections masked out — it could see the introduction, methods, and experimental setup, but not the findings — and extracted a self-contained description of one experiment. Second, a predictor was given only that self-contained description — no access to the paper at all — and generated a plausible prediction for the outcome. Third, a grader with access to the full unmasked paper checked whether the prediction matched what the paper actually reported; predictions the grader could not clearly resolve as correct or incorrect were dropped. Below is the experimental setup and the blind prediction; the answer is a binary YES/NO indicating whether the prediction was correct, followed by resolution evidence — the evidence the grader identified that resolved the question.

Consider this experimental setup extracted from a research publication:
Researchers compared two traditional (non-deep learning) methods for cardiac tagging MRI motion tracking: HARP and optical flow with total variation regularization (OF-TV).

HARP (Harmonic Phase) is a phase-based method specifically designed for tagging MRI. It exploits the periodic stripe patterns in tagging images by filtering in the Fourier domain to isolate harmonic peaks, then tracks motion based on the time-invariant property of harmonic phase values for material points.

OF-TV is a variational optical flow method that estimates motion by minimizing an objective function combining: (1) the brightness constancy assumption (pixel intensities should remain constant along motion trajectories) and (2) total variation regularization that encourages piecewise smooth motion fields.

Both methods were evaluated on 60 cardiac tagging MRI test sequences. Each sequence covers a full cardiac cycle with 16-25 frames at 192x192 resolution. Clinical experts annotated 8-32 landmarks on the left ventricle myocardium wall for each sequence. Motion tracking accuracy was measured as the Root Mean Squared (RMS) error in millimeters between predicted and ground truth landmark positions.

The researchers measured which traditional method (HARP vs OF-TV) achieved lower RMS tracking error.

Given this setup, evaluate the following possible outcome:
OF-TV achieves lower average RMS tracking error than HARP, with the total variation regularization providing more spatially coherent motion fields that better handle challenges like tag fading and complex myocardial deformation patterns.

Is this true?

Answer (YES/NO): YES